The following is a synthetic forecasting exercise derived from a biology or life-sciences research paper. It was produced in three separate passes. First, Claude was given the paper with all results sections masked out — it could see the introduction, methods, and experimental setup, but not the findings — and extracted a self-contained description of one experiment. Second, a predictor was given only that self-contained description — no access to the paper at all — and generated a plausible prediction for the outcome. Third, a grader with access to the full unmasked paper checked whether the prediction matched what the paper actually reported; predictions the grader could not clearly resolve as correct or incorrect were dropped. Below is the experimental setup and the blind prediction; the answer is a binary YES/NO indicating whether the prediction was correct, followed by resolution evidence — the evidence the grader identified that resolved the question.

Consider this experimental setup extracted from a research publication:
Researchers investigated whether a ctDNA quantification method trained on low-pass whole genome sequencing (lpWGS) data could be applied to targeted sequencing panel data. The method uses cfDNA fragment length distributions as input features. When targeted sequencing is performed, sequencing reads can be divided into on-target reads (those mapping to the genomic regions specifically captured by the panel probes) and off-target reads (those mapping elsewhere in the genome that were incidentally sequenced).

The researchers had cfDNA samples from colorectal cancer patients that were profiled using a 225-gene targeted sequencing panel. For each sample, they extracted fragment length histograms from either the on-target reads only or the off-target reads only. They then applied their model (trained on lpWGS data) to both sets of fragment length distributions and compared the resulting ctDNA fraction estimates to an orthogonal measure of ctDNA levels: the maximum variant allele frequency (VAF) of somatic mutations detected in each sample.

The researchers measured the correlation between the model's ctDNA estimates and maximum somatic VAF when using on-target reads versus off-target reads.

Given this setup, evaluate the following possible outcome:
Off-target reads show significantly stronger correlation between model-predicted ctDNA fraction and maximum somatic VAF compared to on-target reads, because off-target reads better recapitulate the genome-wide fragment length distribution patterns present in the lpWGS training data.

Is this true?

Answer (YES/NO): YES